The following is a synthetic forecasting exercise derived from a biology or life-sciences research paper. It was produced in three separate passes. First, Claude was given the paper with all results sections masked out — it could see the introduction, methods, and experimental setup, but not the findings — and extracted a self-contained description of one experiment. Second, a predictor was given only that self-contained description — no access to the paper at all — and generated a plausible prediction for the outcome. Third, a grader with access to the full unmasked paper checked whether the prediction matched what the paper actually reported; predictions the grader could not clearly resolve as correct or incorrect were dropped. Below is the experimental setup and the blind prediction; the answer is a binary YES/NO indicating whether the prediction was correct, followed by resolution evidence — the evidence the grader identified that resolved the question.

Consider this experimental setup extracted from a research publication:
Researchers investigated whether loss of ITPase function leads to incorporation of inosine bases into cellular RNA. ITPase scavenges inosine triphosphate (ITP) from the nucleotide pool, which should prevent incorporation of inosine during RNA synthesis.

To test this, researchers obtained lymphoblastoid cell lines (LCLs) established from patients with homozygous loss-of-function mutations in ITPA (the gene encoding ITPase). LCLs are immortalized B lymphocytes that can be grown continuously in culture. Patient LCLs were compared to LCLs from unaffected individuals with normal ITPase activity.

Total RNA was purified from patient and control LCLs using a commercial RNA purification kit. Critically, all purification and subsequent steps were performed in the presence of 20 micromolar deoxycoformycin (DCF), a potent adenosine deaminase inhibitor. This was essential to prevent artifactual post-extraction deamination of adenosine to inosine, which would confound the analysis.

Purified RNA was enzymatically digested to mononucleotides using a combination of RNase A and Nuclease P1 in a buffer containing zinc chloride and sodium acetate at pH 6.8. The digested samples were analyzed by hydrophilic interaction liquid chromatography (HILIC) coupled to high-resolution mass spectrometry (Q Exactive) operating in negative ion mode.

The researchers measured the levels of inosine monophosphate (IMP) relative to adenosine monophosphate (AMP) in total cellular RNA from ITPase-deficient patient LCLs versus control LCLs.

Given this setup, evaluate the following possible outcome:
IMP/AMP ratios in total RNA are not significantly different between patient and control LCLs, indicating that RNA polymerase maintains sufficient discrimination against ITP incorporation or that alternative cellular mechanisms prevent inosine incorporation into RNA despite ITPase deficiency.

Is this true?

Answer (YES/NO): NO